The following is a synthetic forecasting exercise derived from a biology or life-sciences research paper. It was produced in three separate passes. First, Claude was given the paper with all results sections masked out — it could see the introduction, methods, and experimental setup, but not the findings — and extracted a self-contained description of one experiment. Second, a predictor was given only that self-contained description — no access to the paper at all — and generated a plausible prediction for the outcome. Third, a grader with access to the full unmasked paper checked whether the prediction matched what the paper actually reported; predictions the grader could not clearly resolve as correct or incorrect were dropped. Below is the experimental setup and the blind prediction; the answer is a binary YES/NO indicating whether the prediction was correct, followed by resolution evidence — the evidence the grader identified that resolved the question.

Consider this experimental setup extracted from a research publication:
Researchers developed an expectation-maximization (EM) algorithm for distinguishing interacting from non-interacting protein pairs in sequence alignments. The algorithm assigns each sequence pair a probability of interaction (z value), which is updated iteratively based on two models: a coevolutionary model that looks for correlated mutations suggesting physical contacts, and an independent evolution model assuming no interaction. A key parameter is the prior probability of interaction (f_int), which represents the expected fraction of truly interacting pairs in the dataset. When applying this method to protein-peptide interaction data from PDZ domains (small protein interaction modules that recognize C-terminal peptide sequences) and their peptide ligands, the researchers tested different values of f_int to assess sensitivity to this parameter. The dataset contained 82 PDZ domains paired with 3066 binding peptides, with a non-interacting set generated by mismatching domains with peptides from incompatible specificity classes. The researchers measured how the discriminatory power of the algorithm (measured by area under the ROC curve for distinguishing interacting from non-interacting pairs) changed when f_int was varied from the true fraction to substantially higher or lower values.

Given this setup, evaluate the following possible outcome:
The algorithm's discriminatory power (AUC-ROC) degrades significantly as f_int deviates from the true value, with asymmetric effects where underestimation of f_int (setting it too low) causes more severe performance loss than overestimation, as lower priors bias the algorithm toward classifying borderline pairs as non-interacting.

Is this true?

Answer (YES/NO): NO